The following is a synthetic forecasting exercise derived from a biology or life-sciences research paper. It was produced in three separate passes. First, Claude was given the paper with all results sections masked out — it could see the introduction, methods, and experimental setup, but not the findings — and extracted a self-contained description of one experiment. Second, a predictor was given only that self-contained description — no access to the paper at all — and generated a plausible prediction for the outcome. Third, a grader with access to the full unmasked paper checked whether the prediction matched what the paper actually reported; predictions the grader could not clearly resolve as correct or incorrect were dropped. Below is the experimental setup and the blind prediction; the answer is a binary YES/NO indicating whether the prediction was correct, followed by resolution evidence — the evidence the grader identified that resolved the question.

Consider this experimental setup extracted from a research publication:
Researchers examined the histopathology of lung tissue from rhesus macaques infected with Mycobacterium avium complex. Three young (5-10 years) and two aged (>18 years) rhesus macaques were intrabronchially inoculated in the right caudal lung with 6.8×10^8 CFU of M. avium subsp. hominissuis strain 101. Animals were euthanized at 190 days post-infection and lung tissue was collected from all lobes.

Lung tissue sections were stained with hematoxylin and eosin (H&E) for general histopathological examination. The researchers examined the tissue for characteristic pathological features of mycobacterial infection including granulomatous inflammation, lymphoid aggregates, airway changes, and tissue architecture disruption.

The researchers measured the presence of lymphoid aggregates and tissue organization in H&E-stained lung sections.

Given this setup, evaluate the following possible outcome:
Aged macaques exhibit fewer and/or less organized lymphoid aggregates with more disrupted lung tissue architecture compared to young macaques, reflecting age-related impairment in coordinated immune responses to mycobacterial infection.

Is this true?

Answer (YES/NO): NO